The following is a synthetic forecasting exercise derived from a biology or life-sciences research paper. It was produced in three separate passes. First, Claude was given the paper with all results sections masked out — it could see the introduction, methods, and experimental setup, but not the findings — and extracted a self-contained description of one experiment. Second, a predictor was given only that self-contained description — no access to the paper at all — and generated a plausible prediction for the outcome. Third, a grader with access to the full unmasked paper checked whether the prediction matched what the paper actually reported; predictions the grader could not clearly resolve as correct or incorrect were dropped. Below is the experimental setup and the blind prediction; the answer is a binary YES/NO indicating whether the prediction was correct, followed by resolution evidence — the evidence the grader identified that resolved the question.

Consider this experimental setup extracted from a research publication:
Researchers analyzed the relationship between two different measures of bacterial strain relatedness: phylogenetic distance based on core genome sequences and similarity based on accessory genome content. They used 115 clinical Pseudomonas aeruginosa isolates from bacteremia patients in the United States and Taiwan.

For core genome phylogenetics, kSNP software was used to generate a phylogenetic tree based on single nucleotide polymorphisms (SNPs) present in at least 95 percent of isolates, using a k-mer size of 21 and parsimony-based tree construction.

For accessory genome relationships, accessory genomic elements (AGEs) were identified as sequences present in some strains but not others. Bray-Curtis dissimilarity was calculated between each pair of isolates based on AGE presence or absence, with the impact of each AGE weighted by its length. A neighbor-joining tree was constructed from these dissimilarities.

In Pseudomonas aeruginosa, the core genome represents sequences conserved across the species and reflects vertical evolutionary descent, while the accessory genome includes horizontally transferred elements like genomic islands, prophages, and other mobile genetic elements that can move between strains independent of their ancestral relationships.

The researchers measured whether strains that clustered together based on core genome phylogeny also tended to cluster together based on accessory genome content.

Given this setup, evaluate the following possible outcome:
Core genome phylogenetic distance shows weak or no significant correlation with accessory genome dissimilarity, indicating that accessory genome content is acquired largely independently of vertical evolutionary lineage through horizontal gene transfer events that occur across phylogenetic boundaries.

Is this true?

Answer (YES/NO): NO